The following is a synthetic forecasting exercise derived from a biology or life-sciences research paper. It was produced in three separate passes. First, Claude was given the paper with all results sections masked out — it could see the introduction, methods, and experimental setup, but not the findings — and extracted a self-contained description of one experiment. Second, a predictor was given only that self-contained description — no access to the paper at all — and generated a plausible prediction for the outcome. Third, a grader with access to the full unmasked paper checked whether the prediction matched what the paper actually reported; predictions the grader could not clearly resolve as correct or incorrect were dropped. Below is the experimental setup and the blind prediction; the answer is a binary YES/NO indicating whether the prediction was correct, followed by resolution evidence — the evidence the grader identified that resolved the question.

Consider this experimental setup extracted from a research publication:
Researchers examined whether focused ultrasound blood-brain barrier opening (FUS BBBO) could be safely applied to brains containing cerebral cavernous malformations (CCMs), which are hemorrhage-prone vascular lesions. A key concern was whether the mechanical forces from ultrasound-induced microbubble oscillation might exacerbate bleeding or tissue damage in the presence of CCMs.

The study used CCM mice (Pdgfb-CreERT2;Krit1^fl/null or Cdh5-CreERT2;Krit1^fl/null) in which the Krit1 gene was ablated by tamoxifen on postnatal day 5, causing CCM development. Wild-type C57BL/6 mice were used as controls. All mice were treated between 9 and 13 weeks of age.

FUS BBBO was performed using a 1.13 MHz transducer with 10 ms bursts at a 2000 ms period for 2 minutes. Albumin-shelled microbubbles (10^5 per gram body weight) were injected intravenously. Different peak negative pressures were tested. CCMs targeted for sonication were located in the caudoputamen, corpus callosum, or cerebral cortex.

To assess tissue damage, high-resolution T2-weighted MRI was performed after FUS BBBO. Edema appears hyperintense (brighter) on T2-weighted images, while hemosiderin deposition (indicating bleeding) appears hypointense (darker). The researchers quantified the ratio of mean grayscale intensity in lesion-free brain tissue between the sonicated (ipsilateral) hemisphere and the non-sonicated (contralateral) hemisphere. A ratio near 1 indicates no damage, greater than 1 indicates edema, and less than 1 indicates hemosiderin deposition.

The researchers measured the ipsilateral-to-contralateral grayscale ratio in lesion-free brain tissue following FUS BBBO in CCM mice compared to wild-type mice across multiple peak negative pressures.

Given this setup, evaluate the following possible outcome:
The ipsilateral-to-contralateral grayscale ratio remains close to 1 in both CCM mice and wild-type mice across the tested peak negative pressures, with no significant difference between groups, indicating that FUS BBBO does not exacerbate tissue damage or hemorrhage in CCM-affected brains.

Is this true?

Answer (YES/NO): NO